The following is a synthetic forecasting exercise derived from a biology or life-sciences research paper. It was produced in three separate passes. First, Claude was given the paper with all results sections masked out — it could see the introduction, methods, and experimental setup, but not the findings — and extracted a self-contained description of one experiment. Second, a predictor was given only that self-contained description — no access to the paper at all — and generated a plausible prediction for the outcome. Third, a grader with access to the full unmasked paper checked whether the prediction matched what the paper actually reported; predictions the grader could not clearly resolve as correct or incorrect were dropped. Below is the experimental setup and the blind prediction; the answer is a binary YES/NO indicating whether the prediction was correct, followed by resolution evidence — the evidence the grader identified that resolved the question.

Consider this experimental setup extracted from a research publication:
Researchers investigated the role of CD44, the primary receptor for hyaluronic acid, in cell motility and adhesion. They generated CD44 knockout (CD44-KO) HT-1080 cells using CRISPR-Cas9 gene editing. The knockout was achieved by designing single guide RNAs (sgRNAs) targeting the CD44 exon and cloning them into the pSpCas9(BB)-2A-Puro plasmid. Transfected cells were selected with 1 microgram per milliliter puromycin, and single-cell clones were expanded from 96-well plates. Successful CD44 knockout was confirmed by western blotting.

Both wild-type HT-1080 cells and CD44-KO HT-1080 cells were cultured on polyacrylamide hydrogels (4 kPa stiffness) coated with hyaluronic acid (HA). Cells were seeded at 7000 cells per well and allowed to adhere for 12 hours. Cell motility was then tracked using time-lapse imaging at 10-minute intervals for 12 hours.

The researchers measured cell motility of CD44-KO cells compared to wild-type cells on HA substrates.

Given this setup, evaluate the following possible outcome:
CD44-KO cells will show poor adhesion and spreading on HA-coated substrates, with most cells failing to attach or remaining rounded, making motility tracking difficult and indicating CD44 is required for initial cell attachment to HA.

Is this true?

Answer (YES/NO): NO